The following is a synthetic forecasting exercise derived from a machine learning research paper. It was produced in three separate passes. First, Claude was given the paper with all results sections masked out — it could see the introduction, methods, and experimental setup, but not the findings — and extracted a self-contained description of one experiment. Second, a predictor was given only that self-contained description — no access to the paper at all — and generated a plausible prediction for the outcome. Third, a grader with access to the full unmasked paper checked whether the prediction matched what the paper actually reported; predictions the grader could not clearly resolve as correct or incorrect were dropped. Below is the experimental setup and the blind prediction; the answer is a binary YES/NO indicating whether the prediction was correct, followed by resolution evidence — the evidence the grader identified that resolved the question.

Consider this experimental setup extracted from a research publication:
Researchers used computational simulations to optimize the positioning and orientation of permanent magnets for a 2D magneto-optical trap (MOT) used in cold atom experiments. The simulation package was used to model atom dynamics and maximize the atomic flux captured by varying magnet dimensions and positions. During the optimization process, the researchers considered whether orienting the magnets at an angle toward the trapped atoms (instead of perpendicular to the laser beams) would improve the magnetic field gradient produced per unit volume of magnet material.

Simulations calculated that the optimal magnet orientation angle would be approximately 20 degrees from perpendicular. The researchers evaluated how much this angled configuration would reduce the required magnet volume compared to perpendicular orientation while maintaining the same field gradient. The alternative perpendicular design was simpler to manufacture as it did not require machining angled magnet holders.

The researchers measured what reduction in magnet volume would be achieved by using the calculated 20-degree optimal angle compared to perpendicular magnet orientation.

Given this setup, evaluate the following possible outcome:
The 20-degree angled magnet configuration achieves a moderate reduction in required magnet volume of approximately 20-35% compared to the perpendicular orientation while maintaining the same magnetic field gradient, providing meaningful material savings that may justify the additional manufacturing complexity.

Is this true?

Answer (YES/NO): NO